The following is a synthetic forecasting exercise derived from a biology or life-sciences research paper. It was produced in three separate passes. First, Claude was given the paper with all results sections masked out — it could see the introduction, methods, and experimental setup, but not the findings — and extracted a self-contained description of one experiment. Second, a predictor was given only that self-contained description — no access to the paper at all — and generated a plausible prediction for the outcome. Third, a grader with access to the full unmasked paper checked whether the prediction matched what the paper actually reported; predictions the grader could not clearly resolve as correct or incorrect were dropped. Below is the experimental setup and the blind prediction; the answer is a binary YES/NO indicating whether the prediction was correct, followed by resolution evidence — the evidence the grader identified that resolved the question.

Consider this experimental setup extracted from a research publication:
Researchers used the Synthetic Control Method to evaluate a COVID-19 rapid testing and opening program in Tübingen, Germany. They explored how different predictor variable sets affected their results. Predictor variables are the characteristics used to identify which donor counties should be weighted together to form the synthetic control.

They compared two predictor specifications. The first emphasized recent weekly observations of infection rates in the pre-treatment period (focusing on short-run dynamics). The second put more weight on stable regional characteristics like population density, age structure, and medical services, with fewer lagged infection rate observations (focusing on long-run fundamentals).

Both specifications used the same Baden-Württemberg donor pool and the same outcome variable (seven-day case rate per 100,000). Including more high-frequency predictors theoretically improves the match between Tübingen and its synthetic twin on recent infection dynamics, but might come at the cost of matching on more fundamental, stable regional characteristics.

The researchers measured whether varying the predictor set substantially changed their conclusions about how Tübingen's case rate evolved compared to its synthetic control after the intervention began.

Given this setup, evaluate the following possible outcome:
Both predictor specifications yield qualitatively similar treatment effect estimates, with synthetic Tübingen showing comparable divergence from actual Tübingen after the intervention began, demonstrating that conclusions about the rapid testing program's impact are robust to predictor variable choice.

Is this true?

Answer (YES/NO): YES